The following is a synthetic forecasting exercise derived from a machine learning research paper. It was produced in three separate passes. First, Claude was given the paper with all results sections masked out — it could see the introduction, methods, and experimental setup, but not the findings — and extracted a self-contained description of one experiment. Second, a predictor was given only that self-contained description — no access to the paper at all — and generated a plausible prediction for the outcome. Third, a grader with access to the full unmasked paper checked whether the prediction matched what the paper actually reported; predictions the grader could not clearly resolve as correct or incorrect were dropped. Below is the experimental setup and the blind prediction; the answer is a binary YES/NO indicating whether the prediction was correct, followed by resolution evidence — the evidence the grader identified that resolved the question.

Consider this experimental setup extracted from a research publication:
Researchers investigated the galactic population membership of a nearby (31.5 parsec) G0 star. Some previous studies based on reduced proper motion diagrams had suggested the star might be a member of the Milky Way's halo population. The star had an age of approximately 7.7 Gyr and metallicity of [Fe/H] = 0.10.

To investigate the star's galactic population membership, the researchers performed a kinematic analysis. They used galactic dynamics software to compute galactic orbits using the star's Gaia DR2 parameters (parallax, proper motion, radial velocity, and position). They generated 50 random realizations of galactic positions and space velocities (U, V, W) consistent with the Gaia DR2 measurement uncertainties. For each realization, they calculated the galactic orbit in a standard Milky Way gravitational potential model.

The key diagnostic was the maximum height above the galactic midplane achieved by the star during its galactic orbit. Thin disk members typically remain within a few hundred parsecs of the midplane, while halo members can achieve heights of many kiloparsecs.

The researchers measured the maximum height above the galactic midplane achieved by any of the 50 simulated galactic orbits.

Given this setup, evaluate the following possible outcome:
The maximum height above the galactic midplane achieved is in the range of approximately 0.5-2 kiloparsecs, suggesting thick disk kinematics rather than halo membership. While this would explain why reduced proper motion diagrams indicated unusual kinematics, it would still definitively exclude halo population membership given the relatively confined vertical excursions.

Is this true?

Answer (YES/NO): NO